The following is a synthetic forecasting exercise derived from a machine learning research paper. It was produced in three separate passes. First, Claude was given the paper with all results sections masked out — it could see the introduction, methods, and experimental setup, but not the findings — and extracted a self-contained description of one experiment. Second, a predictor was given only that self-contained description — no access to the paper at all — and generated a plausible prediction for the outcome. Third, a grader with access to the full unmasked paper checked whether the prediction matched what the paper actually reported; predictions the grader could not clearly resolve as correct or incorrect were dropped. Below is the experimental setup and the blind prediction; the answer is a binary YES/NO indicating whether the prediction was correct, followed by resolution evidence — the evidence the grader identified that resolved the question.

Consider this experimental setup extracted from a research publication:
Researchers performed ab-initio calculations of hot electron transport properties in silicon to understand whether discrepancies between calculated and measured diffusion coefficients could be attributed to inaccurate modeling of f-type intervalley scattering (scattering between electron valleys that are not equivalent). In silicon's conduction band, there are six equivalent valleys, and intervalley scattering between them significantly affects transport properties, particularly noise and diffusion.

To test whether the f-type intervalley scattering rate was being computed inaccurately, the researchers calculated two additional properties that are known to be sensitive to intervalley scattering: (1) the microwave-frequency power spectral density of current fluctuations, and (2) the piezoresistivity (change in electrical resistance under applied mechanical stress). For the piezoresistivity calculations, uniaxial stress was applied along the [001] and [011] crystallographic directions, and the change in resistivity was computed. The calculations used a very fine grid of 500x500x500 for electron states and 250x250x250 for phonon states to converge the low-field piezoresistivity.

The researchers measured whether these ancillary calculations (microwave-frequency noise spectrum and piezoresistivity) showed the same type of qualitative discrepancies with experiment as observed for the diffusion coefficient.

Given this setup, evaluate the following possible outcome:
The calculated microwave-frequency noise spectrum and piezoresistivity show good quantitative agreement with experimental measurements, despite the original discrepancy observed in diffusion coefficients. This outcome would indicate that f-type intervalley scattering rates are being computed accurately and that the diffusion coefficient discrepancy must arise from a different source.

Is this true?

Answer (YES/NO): NO